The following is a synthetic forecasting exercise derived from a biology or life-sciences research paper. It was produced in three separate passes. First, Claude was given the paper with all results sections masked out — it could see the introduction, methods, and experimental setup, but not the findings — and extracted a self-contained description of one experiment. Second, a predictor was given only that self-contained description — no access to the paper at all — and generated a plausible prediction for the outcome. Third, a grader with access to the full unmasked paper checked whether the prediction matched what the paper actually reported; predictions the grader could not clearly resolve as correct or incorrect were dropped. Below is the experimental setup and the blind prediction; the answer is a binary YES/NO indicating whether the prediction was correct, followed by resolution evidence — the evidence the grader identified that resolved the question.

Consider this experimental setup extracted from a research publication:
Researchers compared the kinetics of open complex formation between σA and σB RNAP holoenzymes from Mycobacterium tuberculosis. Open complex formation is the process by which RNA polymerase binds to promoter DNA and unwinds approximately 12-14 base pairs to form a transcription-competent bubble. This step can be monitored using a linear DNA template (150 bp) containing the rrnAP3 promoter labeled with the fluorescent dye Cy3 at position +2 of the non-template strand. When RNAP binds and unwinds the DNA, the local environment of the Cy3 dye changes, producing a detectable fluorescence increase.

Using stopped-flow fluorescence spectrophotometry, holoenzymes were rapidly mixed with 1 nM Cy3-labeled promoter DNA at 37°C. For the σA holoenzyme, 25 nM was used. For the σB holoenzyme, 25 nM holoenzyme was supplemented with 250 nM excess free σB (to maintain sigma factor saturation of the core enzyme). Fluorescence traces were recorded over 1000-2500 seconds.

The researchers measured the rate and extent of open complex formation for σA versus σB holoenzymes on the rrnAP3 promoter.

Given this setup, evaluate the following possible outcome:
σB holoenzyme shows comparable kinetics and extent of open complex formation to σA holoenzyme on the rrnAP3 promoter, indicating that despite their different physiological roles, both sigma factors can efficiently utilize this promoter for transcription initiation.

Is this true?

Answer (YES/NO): NO